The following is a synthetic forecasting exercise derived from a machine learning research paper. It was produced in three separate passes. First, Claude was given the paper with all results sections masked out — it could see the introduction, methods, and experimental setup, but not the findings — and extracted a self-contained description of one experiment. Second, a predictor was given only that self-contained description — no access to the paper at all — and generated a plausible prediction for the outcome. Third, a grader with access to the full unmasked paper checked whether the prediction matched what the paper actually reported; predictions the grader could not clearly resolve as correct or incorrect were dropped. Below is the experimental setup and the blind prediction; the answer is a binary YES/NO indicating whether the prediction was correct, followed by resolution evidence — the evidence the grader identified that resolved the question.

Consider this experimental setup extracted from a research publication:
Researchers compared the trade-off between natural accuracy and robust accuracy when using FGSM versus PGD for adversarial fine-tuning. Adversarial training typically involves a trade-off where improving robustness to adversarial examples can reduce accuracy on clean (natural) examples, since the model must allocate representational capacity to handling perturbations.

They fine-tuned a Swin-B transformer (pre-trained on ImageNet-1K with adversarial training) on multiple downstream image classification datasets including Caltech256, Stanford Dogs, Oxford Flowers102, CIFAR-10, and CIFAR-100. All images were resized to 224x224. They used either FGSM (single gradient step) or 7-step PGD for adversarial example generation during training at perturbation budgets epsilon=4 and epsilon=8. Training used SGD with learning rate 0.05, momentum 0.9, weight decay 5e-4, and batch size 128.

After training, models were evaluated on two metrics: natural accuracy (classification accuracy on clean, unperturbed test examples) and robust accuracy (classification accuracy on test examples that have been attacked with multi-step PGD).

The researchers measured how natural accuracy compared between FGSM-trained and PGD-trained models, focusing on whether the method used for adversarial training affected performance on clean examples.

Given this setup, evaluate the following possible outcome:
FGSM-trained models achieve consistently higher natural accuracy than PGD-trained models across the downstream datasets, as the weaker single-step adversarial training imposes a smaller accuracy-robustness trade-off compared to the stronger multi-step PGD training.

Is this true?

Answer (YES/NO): NO